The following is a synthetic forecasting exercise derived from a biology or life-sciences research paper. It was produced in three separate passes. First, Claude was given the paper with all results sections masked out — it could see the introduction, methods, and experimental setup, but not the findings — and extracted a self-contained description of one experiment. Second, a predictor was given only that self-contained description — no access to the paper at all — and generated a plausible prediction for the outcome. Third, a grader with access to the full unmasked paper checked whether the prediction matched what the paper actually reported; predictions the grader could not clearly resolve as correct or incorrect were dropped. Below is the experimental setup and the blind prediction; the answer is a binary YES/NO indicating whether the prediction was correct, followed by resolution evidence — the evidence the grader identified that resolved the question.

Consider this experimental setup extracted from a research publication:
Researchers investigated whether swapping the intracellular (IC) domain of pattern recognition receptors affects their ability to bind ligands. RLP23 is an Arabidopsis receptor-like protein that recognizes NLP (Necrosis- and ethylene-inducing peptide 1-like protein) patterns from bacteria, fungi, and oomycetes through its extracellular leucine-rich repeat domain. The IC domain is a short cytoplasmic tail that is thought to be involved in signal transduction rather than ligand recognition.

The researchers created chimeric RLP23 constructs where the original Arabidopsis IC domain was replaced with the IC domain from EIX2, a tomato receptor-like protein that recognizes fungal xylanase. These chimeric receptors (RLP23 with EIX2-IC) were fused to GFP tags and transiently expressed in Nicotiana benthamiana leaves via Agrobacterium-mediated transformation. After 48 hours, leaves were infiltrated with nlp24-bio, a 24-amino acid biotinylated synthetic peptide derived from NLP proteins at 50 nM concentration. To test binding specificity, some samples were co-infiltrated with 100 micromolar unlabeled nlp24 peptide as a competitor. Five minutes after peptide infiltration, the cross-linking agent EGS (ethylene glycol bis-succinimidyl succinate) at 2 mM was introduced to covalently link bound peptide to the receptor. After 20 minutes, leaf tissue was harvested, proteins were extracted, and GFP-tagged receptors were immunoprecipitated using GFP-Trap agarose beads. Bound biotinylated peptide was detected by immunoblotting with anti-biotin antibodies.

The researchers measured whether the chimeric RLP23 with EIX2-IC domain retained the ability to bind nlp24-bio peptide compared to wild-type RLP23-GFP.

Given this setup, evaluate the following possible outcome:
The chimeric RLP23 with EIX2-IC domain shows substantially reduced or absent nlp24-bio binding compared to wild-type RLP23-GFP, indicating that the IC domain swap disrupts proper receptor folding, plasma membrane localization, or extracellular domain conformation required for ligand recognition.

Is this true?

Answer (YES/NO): NO